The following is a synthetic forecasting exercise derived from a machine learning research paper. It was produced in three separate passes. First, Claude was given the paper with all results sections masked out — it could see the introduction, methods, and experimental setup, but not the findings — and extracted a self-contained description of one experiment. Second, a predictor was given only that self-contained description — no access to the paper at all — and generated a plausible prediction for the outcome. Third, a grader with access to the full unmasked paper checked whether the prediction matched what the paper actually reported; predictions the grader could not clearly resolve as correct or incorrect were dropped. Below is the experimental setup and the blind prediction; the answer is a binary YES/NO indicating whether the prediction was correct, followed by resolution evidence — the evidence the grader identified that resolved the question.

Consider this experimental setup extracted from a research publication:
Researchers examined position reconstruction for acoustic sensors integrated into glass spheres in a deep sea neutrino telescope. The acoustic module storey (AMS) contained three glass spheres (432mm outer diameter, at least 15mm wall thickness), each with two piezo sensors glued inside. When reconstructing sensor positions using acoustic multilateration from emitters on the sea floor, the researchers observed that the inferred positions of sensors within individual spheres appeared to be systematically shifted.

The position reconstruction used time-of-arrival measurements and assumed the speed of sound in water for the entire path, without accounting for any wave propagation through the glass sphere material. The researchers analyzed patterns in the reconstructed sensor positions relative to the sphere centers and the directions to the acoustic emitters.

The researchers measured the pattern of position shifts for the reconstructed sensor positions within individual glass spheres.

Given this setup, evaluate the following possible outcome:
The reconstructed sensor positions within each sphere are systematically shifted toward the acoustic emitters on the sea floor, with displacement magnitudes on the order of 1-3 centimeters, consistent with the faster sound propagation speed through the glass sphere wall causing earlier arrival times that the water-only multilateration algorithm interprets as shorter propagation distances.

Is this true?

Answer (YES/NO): NO